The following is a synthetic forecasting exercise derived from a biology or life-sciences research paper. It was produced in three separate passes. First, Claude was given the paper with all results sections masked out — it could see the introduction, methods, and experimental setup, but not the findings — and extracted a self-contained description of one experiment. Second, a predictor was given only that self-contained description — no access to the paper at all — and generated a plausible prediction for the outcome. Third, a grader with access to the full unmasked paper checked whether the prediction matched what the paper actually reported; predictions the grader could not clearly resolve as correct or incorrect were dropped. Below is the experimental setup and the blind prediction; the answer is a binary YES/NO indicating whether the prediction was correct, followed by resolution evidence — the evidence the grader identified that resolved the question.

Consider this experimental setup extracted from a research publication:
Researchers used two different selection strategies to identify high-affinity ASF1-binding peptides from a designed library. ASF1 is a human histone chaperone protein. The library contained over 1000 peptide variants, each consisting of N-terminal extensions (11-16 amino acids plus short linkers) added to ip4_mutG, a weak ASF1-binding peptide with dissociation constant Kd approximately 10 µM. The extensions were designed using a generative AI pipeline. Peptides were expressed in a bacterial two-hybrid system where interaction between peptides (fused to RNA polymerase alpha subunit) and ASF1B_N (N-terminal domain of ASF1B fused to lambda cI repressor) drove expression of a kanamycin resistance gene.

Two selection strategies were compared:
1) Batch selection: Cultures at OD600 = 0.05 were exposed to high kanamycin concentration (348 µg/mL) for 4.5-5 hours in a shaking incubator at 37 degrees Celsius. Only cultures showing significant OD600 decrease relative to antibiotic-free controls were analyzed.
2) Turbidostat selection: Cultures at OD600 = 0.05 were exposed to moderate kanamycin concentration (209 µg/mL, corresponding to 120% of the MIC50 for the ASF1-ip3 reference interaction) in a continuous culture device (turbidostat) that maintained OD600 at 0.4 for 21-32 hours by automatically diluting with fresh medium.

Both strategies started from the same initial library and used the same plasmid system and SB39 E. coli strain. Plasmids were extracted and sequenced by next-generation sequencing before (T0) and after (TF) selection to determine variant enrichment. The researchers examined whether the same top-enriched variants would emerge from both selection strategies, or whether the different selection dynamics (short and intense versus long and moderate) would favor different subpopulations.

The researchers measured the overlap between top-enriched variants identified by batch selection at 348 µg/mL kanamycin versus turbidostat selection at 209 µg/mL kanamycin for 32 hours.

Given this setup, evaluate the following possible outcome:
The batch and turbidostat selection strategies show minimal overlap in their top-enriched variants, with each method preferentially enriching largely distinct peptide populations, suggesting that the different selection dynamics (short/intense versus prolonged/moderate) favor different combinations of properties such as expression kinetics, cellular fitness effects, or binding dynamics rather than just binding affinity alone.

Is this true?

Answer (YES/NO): NO